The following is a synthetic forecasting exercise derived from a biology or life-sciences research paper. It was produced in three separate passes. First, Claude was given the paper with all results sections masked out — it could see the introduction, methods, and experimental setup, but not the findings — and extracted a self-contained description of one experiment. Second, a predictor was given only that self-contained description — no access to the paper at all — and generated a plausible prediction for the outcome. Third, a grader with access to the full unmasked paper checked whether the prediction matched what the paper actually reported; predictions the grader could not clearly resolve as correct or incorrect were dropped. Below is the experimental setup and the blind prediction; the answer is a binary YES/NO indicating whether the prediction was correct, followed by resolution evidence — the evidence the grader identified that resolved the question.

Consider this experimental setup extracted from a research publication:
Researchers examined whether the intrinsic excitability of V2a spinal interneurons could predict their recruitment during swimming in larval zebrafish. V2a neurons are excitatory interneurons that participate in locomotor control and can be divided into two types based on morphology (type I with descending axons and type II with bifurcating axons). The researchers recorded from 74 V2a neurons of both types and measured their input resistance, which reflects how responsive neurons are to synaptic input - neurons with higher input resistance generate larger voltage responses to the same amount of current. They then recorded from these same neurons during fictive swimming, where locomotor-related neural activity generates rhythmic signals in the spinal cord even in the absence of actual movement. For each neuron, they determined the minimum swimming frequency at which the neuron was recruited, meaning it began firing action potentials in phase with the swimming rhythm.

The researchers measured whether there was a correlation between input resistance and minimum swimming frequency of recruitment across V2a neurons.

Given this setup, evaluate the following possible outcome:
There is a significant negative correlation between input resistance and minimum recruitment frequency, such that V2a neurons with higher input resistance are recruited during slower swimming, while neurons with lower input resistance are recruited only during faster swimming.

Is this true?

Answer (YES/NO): NO